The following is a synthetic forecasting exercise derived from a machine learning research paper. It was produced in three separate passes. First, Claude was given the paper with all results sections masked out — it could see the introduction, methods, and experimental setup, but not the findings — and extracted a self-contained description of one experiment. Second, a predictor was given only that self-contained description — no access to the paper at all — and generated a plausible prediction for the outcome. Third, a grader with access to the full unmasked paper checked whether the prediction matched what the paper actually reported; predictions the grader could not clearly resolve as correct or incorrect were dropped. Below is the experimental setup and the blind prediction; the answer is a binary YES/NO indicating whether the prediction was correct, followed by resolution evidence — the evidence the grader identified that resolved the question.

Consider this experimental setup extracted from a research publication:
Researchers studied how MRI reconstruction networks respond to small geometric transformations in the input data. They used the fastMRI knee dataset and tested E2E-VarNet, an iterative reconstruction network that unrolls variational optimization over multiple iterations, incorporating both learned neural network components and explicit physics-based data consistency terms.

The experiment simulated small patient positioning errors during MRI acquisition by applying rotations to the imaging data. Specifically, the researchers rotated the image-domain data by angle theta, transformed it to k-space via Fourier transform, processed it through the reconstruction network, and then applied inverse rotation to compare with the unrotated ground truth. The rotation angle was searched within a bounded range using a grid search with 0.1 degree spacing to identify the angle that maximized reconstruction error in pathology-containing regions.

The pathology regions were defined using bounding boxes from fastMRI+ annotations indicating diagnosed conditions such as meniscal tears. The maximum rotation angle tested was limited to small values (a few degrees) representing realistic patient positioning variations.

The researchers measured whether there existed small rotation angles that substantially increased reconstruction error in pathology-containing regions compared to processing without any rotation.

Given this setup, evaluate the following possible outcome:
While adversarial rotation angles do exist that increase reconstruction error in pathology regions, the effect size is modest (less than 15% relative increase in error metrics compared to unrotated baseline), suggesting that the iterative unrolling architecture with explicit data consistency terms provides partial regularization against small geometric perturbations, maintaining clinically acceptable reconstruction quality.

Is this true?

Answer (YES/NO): NO